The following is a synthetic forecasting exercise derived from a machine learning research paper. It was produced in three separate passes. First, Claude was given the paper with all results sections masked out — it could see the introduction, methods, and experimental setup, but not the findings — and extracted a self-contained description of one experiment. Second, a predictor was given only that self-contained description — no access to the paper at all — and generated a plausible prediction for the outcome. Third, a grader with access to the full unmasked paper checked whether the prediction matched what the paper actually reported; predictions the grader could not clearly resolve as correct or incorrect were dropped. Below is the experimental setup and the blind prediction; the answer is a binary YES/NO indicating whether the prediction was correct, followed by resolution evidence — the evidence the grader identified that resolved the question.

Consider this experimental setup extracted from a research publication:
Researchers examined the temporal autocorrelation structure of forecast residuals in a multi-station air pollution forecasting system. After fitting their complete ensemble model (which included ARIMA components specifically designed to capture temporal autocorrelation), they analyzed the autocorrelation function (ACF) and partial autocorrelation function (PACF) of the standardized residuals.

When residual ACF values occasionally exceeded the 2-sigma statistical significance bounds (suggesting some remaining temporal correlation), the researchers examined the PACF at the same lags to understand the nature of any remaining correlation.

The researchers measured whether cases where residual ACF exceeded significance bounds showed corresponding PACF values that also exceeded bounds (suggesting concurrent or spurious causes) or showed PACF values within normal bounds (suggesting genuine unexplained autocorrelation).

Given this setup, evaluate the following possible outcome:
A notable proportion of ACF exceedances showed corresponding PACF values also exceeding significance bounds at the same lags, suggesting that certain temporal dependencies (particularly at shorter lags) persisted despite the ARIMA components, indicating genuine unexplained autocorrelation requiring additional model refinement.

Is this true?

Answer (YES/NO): NO